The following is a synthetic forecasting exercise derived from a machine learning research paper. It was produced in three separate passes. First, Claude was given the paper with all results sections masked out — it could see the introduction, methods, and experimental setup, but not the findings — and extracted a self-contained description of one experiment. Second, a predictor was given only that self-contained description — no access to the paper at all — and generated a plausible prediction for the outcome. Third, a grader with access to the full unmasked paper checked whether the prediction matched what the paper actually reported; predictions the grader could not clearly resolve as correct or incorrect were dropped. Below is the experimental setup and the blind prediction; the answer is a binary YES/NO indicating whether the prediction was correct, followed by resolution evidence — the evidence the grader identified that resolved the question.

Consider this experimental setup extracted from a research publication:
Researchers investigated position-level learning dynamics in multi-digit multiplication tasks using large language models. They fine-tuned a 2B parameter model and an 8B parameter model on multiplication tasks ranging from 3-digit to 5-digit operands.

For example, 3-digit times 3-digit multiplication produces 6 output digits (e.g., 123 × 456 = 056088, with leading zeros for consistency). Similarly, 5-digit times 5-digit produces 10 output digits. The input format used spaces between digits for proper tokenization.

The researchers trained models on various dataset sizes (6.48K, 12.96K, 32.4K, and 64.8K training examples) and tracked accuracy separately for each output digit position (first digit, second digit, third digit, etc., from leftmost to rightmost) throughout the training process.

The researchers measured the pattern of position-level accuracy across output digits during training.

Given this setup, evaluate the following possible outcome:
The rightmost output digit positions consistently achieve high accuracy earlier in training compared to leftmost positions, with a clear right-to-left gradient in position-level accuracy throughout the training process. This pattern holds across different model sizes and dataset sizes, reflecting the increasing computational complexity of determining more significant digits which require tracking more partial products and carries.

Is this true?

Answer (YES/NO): NO